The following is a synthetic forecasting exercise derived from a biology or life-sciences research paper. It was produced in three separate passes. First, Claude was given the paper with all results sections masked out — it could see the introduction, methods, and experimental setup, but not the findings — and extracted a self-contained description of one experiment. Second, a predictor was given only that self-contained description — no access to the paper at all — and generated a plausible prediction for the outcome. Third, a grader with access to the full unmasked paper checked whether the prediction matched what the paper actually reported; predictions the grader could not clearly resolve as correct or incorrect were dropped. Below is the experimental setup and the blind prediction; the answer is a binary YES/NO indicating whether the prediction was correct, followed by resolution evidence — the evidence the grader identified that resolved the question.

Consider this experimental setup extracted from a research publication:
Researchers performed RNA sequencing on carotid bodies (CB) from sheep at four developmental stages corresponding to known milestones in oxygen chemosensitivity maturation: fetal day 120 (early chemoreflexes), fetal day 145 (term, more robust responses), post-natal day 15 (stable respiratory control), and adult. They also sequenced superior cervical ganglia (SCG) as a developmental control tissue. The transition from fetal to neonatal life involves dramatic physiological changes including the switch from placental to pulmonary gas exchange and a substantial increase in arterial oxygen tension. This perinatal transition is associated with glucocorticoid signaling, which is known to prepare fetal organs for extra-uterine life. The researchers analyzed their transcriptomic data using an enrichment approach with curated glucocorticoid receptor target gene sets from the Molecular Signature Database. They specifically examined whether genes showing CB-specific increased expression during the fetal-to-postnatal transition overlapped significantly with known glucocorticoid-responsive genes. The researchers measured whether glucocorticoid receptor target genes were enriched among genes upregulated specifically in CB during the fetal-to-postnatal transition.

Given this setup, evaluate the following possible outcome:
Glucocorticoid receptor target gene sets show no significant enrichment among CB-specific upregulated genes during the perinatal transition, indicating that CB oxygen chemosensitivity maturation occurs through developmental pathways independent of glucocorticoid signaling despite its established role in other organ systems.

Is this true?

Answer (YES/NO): NO